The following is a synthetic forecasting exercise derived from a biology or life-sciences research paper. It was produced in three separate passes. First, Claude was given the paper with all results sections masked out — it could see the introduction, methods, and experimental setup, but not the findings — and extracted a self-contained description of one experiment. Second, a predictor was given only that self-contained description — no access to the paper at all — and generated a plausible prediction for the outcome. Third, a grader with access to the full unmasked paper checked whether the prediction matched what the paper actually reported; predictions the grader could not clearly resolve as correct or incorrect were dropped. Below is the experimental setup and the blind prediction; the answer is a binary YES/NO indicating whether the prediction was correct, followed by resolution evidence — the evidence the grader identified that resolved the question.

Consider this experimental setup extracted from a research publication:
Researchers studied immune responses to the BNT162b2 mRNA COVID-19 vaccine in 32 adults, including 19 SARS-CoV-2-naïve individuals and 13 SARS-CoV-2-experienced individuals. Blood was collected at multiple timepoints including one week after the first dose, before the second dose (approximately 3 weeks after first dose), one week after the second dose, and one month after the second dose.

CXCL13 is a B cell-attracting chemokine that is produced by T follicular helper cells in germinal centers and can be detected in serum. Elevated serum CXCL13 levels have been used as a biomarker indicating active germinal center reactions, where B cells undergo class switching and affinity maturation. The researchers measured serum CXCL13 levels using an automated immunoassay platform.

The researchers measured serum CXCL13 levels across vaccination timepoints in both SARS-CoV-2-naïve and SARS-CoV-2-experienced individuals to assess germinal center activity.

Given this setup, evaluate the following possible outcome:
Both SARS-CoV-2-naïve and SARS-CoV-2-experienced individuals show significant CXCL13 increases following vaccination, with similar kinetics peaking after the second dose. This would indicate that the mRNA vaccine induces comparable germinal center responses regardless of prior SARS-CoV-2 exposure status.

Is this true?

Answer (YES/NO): NO